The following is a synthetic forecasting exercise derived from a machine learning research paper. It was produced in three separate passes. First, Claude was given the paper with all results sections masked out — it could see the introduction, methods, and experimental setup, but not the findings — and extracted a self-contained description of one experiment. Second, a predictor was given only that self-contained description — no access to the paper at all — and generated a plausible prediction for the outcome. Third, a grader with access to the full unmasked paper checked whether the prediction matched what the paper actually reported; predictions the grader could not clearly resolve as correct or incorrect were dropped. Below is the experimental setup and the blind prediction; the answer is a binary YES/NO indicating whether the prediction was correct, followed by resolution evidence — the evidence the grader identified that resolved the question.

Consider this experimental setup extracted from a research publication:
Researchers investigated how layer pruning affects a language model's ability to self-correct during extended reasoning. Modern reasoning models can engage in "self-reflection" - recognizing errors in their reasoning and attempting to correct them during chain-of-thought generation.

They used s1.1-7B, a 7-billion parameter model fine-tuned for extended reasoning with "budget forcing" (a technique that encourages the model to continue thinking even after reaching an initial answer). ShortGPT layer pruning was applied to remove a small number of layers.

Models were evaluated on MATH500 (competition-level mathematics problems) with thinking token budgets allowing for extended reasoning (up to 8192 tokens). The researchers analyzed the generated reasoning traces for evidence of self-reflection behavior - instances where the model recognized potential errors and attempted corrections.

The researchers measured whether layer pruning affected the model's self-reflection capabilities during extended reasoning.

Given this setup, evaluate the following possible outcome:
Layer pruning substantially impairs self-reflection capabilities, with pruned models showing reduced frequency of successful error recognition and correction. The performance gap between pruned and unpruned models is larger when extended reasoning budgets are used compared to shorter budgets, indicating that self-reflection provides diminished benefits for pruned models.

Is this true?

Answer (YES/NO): NO